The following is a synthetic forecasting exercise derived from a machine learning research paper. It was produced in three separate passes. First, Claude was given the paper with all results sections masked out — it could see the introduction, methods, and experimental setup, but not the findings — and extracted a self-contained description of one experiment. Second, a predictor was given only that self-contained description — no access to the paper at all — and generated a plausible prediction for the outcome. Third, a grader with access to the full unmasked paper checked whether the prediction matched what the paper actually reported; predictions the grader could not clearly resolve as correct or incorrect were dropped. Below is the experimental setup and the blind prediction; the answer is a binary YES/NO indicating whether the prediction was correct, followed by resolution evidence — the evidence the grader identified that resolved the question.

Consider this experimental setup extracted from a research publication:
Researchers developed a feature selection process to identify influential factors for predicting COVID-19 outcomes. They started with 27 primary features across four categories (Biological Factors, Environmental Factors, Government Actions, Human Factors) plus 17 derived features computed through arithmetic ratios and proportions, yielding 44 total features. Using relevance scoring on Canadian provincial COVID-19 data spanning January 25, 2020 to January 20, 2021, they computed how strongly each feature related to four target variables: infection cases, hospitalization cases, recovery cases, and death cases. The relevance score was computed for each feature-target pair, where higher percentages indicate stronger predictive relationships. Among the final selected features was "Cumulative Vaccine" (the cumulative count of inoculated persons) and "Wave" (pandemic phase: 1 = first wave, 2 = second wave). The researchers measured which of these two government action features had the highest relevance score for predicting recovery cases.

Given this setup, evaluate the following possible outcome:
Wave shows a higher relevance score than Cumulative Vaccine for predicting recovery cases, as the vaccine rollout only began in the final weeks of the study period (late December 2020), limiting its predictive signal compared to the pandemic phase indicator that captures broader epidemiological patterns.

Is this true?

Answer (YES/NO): NO